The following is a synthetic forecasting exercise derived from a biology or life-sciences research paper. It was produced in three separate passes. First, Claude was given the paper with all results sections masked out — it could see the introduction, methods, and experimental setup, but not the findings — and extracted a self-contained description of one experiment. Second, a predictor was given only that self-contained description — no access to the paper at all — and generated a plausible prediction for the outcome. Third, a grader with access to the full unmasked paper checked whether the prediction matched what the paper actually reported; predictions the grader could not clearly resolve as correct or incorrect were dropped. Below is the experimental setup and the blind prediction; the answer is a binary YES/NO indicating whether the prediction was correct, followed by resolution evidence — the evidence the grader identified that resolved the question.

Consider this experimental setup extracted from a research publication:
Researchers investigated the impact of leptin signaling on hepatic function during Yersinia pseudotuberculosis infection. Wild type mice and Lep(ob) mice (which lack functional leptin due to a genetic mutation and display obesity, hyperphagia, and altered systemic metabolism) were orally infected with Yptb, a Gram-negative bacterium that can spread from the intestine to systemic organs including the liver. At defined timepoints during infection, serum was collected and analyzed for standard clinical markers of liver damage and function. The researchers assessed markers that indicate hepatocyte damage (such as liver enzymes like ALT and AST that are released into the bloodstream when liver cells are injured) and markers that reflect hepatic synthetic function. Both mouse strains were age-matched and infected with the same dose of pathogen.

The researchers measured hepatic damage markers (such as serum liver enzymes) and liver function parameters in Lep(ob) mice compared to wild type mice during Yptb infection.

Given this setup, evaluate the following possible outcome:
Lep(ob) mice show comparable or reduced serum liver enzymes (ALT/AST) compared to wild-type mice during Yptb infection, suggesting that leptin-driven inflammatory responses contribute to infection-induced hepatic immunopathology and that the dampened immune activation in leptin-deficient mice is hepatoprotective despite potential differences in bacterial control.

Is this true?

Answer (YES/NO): NO